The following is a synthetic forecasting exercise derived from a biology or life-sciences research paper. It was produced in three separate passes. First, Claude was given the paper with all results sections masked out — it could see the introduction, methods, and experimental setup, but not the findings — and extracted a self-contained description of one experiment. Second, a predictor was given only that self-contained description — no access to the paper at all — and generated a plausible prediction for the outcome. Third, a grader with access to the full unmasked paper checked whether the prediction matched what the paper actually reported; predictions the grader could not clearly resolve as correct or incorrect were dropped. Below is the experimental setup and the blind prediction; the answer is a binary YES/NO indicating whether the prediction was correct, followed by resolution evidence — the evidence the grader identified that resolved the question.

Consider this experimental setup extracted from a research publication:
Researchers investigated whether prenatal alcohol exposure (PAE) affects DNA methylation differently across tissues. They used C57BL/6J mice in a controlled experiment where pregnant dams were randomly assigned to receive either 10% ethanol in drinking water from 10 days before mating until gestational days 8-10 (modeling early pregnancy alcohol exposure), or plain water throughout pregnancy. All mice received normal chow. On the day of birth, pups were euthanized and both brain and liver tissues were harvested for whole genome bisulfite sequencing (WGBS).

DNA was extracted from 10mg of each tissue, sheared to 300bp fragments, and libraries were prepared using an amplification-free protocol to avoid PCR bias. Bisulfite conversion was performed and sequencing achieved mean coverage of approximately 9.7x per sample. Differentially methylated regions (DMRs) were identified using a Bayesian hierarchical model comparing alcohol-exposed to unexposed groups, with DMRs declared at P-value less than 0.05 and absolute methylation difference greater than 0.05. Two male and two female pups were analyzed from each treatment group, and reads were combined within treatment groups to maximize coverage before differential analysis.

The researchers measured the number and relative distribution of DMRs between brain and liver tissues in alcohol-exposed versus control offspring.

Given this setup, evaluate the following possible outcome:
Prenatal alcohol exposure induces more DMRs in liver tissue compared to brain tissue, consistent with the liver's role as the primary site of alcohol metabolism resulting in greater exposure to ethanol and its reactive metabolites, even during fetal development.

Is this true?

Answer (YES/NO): YES